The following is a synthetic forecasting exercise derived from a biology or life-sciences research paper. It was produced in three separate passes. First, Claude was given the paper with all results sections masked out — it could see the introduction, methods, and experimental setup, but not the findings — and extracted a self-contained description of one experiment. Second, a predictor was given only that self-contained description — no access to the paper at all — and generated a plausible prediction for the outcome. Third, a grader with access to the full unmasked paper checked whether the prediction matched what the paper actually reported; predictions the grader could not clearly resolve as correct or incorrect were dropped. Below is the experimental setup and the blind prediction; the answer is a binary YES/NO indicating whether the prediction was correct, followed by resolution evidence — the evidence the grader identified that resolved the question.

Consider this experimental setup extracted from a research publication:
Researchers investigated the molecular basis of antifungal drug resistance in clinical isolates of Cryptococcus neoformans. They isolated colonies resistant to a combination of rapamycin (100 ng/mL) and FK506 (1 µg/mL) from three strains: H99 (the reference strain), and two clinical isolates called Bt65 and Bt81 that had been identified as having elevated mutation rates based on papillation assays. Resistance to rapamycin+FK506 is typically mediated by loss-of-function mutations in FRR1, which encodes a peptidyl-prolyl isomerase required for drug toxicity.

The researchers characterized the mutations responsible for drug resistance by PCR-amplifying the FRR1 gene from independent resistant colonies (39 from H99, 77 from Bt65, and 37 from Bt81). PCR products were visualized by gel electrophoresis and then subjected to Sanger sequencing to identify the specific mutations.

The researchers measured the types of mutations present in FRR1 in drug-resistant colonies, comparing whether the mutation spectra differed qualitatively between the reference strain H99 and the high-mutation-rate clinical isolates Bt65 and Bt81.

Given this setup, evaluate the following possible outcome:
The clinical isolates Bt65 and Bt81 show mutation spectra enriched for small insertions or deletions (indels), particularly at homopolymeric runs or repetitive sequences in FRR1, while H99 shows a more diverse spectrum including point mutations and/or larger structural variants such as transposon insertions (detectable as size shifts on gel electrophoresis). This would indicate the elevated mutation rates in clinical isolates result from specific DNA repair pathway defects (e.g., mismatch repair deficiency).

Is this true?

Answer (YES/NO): NO